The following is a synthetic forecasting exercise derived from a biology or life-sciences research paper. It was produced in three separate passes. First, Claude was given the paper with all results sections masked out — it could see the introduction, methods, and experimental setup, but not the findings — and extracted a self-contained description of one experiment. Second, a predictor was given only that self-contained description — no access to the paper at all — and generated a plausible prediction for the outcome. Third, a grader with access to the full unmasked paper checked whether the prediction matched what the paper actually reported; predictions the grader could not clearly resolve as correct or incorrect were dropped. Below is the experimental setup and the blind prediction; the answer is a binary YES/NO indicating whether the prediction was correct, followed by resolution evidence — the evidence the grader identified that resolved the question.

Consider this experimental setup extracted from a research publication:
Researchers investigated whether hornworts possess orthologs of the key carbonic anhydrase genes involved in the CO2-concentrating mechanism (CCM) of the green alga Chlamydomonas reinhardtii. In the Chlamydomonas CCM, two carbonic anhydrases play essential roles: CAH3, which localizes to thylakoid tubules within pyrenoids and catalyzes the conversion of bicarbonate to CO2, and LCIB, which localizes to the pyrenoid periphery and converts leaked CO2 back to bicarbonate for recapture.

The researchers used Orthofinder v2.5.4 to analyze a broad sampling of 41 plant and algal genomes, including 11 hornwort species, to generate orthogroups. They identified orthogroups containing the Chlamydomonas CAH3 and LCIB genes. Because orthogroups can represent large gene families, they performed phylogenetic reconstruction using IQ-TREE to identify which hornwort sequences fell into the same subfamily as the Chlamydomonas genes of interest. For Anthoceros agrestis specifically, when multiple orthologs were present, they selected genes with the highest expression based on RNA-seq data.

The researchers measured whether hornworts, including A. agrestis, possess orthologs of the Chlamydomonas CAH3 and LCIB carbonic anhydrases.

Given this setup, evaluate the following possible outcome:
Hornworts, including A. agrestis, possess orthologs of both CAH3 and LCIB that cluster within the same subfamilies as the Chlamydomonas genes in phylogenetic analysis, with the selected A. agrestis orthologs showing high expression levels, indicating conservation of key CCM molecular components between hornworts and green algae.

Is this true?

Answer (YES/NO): YES